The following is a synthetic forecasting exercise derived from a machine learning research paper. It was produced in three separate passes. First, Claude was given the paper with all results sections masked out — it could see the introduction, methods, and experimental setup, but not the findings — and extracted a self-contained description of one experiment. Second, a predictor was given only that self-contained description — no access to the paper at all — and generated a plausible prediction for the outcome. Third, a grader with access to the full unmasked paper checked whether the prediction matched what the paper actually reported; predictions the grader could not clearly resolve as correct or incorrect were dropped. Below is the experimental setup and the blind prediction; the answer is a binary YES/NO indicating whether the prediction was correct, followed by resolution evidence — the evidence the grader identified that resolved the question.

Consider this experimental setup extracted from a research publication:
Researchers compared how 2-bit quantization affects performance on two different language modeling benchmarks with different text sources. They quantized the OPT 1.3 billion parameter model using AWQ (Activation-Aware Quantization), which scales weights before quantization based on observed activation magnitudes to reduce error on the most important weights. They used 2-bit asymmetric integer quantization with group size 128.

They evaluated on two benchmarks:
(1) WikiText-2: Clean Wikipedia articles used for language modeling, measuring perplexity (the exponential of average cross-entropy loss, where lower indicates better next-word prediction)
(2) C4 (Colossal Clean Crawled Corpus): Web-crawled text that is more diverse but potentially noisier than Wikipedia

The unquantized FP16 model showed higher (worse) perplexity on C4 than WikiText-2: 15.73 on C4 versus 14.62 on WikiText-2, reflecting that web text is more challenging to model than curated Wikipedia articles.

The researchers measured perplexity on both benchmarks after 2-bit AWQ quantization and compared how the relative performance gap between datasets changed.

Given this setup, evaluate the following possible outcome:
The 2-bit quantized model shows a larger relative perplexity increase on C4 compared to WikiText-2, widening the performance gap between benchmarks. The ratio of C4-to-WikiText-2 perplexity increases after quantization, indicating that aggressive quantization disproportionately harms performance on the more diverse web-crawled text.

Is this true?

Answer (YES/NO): NO